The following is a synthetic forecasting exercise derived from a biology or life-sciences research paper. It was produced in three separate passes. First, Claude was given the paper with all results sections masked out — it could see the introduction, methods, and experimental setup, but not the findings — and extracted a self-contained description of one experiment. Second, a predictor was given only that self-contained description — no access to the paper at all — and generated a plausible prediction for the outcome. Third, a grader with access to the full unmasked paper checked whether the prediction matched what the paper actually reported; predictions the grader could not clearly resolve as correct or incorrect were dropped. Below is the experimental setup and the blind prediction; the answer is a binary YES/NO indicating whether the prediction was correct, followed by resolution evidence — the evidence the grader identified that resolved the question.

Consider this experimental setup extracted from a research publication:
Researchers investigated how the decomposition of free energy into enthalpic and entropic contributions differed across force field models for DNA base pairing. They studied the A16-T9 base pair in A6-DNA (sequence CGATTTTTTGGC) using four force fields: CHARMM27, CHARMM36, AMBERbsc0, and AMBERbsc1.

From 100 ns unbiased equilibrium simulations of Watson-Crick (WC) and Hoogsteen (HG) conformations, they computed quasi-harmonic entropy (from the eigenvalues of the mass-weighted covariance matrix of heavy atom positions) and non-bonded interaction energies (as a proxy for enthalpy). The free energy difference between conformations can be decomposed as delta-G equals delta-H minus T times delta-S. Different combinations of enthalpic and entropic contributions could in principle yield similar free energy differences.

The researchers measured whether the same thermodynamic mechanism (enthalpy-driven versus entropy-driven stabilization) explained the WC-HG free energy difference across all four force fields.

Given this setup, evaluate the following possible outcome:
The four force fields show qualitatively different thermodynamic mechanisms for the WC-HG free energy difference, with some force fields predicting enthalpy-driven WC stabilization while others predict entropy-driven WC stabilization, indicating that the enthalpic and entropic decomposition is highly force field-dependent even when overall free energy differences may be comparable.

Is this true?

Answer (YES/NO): YES